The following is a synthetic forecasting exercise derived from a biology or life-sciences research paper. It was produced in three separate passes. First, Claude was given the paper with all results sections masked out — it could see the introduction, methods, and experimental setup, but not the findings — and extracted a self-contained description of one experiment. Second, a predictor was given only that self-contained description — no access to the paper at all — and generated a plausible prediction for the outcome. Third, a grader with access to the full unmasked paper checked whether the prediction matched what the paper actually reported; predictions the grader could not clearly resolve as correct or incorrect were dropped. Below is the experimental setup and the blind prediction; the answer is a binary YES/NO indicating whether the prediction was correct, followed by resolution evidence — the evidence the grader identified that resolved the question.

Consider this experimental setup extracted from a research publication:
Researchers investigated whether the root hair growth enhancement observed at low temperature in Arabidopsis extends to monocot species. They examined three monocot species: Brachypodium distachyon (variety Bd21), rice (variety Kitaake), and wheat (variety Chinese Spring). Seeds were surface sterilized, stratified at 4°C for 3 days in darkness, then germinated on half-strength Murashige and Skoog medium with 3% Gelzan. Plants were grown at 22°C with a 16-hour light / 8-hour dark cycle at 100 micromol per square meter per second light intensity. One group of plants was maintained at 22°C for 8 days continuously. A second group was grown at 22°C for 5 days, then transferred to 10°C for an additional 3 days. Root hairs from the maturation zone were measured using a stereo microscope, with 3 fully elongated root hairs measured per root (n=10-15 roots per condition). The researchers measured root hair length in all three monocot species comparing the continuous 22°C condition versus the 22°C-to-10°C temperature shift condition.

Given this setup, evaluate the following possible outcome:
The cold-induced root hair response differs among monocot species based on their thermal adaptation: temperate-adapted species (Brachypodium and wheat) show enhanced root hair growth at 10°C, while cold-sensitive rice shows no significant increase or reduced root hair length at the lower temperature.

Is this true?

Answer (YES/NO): NO